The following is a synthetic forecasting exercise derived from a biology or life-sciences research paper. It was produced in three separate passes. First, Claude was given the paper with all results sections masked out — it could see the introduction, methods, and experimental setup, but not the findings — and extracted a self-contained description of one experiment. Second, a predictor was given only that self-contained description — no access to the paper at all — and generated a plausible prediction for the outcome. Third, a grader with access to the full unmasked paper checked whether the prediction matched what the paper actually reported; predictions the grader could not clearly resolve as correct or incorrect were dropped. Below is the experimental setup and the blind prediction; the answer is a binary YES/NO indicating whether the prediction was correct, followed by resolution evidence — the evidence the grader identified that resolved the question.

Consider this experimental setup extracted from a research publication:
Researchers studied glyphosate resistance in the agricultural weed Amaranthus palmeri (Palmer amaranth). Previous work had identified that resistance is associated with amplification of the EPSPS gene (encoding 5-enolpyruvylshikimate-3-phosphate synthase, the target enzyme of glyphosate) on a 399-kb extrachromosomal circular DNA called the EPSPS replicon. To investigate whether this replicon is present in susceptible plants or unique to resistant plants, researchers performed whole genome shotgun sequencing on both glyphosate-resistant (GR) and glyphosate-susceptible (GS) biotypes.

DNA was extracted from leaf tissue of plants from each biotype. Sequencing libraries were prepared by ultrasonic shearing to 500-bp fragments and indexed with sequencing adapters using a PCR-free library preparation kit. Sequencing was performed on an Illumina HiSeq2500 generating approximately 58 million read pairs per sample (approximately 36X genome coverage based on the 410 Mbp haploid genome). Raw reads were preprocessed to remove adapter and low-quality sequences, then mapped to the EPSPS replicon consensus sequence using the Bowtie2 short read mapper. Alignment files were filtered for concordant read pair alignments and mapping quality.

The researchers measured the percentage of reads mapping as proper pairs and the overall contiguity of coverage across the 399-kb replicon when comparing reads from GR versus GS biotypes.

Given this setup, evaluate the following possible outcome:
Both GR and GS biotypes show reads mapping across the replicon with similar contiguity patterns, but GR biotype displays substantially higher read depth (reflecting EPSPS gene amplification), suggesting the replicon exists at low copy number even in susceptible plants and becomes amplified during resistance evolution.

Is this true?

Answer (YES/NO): NO